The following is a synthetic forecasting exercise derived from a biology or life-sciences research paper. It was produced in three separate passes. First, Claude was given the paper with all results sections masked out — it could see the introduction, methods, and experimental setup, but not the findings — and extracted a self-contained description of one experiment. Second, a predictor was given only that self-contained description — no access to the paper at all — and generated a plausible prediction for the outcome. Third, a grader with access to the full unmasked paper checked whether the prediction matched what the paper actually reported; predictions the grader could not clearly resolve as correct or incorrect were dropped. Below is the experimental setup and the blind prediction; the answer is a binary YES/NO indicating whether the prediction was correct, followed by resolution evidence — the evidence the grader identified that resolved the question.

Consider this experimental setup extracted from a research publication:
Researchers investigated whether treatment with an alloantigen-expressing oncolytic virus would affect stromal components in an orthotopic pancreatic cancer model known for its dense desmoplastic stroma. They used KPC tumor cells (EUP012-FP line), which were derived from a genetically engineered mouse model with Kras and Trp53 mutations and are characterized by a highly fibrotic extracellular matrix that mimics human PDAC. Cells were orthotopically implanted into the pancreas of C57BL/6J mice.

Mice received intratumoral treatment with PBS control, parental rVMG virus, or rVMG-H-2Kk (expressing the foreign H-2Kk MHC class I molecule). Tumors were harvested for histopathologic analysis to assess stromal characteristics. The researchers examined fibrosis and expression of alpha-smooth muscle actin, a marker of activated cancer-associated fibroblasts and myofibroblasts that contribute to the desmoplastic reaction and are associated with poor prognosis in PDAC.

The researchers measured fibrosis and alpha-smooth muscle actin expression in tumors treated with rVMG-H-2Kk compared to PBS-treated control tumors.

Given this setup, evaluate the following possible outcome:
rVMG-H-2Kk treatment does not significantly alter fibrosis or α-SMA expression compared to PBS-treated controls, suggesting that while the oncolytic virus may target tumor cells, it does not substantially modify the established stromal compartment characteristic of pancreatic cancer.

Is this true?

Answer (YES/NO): NO